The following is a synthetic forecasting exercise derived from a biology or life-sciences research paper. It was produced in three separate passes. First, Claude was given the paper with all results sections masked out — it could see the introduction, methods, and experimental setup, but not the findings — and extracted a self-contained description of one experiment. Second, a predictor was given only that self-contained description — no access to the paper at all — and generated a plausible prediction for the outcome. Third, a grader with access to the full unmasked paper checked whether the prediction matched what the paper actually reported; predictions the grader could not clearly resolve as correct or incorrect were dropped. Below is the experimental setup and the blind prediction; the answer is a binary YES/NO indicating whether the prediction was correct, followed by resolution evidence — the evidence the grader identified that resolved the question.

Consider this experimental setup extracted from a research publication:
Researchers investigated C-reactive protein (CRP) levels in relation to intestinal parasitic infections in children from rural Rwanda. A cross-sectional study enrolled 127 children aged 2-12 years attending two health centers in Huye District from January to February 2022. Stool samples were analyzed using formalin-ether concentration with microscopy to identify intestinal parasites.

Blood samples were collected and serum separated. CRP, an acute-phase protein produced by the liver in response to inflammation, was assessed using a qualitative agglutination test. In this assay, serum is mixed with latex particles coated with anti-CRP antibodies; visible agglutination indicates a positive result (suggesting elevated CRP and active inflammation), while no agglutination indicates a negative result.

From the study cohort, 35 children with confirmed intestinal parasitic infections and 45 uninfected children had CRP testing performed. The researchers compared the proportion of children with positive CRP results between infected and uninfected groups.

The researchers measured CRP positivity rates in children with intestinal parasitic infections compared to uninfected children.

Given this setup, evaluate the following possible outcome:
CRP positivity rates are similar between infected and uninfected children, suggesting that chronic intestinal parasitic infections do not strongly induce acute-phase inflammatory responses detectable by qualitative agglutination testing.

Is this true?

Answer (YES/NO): YES